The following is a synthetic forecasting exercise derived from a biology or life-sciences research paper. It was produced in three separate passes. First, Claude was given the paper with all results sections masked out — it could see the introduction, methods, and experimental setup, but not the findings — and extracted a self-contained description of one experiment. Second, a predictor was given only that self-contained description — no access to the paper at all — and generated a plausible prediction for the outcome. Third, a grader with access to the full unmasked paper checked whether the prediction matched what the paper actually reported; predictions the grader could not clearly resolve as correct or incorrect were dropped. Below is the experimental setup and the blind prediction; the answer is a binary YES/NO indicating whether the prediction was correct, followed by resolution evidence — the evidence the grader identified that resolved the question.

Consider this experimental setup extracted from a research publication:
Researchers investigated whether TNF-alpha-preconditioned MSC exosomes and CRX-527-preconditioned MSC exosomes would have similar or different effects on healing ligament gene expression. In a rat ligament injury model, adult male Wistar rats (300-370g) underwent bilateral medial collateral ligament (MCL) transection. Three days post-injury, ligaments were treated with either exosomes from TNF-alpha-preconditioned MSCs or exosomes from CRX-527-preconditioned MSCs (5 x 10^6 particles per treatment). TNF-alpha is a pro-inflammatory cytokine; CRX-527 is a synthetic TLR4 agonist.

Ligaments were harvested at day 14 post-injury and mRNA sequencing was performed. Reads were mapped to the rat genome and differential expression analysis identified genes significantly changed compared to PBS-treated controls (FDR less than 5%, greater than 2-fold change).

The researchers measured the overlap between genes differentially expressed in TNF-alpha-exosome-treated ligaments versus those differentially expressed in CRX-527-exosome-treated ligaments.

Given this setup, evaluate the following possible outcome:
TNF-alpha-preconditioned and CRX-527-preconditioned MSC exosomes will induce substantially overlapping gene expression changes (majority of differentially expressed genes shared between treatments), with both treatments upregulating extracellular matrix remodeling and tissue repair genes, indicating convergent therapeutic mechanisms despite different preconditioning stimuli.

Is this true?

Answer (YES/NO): NO